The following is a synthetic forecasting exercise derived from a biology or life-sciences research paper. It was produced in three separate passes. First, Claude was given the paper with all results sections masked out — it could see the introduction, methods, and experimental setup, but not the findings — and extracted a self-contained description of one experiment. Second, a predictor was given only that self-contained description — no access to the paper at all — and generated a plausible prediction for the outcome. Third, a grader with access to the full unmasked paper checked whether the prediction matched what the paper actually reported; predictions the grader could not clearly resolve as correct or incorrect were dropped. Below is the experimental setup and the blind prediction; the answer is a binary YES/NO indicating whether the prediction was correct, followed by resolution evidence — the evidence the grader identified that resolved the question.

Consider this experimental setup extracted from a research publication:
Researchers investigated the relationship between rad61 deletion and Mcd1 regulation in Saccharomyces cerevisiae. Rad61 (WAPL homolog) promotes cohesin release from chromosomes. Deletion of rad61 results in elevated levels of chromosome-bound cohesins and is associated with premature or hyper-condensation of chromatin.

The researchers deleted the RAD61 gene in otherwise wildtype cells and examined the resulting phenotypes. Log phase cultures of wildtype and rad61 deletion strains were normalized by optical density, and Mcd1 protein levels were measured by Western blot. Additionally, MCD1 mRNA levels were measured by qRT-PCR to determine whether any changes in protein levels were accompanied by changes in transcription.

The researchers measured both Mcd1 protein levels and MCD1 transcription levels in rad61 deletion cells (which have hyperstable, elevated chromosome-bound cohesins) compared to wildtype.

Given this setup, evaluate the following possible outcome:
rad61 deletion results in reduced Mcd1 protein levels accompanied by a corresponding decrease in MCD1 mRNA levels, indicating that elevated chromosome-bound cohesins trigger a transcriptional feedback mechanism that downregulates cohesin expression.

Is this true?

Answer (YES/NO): NO